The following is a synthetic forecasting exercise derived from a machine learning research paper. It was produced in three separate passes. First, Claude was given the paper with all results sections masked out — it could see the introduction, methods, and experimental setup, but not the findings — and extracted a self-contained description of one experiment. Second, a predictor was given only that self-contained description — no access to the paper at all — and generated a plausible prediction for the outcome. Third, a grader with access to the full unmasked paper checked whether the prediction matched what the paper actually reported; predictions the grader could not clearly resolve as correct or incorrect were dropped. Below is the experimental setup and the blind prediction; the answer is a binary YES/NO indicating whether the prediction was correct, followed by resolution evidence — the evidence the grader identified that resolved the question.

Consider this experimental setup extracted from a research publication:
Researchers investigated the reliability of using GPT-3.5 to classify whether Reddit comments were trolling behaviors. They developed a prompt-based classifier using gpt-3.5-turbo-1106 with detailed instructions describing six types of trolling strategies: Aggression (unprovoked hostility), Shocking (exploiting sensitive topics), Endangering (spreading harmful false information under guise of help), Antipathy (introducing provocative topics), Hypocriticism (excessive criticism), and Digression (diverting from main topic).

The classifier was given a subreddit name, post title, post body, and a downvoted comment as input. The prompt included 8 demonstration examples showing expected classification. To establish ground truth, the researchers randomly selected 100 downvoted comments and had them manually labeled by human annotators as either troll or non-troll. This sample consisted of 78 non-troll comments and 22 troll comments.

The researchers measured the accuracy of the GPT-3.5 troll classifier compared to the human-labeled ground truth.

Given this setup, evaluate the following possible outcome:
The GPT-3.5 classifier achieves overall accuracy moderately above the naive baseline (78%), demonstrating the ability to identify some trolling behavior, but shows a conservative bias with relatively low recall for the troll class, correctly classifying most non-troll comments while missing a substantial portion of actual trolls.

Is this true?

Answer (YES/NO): NO